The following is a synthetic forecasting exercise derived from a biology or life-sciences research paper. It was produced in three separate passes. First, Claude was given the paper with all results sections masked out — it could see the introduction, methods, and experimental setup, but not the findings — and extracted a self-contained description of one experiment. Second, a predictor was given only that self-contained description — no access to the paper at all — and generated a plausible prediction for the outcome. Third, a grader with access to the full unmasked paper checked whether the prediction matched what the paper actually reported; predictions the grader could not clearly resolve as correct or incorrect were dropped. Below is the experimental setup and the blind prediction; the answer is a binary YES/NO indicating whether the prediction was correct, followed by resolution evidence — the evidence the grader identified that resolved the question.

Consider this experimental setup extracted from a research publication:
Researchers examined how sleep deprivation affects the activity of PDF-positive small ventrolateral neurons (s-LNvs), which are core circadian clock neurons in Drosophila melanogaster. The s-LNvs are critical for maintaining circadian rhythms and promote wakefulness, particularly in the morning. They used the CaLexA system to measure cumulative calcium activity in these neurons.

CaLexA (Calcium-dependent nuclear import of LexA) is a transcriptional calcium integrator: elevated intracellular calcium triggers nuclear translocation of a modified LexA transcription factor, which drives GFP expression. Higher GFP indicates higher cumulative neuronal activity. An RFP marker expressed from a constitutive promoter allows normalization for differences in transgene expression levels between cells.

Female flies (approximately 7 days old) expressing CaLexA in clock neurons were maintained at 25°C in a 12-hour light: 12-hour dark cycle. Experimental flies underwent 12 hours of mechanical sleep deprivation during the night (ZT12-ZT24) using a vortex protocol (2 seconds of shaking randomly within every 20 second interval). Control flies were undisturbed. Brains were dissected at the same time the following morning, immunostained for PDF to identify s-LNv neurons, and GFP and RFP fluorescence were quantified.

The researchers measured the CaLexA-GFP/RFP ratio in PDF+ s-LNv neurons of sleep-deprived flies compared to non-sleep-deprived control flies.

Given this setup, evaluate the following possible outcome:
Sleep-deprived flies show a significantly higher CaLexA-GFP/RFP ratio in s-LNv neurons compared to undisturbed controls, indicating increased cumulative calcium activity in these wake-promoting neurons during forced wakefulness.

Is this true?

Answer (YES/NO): NO